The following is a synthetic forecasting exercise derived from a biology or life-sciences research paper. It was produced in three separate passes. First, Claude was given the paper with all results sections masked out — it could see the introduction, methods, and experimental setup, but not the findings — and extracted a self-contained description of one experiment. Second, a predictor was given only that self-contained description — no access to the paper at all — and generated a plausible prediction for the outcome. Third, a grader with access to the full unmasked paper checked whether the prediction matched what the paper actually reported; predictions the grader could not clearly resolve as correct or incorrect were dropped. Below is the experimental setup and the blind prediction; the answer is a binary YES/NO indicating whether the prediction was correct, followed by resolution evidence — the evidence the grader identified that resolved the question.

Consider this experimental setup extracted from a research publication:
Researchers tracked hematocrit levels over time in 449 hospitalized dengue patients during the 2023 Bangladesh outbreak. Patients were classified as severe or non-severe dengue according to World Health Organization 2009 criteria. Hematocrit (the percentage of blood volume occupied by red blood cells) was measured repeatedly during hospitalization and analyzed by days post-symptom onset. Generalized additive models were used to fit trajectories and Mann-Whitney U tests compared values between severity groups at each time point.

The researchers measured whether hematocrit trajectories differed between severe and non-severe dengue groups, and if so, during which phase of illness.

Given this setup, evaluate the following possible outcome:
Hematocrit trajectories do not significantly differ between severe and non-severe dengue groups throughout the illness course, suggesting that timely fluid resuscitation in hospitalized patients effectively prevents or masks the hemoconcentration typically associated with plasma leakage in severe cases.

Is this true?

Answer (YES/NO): NO